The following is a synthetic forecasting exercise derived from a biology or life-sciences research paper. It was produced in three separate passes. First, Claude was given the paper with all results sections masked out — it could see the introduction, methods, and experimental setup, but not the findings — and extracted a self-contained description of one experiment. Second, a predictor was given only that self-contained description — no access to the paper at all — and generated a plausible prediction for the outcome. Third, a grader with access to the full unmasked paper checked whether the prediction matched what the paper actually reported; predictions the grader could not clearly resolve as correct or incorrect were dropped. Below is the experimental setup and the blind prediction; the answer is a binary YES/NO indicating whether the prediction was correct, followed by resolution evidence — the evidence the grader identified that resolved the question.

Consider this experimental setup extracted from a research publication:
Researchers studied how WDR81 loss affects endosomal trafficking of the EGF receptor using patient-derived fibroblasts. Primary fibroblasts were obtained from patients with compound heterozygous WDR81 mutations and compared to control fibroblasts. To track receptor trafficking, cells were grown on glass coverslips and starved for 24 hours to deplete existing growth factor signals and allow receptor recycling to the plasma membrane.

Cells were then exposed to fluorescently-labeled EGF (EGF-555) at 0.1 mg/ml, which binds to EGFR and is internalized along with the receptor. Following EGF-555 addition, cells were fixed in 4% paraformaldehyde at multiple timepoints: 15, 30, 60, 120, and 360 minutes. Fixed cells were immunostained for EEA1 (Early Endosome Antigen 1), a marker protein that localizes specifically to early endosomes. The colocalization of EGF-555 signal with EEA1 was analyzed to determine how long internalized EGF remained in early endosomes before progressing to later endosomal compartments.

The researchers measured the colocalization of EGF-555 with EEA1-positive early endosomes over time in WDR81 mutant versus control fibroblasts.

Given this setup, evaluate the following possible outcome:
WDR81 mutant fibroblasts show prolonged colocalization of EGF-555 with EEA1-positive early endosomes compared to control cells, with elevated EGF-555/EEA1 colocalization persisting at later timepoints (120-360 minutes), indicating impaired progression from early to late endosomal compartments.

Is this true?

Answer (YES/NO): YES